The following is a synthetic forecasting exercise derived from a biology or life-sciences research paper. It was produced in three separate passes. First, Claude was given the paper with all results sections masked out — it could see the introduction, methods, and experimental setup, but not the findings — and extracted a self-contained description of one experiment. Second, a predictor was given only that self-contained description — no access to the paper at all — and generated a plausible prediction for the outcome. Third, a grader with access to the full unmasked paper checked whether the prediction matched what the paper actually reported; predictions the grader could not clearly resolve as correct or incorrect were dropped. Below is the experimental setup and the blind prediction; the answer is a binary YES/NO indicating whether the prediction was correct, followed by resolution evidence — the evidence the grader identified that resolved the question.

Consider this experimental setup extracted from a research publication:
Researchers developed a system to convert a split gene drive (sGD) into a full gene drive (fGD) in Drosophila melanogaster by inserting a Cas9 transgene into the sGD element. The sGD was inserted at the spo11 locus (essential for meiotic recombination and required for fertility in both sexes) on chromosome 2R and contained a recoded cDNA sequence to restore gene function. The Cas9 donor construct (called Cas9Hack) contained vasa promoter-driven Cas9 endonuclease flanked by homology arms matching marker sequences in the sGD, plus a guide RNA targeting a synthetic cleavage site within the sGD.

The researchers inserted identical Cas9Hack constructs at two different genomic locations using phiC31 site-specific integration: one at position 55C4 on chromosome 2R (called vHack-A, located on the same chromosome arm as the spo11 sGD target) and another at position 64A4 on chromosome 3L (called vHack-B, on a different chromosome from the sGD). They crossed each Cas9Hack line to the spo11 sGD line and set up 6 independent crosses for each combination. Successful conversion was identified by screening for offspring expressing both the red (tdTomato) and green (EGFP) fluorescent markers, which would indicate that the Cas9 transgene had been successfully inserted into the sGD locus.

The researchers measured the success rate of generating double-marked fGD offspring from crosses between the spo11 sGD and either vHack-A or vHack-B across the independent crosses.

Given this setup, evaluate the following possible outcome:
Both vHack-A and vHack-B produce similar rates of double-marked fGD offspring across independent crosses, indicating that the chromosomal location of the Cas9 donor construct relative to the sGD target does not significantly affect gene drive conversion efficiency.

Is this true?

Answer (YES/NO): NO